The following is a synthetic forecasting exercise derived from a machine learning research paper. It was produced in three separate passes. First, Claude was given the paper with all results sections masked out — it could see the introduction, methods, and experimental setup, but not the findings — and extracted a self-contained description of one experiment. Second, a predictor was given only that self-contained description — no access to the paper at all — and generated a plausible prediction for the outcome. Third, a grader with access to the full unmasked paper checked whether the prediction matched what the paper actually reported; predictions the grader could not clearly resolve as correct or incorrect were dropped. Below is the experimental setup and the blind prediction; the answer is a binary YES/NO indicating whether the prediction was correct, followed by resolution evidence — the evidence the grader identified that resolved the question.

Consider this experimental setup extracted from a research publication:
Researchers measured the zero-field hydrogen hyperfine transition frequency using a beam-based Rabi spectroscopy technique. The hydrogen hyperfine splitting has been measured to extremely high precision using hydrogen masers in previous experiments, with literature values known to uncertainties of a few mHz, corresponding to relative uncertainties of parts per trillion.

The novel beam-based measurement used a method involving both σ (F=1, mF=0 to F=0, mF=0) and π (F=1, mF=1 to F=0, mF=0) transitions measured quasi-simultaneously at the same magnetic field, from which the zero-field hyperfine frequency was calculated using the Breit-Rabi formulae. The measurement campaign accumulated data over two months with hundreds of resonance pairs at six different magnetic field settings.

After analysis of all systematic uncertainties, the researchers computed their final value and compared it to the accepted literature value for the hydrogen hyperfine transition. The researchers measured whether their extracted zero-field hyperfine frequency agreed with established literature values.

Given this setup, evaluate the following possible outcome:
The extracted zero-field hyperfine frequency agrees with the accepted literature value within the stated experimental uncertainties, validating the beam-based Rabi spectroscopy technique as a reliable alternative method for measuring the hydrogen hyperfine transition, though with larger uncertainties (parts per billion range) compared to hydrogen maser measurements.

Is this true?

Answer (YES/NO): YES